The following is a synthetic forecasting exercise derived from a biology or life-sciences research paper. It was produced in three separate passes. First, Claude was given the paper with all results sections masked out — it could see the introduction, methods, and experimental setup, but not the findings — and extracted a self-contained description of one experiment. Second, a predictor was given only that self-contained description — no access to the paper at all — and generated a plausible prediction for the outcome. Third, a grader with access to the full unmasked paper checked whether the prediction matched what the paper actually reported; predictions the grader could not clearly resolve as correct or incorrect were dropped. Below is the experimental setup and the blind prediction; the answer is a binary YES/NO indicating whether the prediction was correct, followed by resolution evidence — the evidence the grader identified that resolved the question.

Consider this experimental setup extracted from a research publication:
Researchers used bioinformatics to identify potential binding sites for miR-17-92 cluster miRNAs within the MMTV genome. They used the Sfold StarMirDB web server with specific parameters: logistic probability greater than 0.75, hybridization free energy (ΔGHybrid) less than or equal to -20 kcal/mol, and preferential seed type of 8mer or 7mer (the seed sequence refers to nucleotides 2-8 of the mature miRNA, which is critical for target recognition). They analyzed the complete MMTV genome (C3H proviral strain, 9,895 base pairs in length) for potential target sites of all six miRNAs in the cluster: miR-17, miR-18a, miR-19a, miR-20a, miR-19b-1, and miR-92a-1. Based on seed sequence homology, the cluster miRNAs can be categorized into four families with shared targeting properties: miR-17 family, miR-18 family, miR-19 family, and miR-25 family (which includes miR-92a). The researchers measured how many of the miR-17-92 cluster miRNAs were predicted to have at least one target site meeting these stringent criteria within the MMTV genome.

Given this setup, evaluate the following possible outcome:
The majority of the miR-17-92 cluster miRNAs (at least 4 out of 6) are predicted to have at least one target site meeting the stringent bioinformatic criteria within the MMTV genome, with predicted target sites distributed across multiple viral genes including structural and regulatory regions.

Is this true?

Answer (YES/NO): YES